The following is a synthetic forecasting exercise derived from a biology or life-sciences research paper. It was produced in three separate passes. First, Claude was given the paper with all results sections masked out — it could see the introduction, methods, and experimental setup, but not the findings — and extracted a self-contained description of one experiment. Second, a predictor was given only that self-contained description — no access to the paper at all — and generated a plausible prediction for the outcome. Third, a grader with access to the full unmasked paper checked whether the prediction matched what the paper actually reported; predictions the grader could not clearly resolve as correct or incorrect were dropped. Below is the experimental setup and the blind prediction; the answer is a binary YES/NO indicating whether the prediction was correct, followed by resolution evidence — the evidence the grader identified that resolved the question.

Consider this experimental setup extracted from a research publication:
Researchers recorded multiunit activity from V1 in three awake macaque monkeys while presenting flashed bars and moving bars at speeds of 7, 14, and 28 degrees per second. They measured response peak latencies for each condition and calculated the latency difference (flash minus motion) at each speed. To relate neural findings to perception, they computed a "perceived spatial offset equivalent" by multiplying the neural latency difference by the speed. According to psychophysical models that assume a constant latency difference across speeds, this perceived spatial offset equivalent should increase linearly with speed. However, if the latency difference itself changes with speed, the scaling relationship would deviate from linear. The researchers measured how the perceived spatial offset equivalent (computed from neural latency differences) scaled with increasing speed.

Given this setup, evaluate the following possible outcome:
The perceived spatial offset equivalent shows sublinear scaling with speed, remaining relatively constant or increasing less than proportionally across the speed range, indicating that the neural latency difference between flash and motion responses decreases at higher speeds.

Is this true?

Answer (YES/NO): YES